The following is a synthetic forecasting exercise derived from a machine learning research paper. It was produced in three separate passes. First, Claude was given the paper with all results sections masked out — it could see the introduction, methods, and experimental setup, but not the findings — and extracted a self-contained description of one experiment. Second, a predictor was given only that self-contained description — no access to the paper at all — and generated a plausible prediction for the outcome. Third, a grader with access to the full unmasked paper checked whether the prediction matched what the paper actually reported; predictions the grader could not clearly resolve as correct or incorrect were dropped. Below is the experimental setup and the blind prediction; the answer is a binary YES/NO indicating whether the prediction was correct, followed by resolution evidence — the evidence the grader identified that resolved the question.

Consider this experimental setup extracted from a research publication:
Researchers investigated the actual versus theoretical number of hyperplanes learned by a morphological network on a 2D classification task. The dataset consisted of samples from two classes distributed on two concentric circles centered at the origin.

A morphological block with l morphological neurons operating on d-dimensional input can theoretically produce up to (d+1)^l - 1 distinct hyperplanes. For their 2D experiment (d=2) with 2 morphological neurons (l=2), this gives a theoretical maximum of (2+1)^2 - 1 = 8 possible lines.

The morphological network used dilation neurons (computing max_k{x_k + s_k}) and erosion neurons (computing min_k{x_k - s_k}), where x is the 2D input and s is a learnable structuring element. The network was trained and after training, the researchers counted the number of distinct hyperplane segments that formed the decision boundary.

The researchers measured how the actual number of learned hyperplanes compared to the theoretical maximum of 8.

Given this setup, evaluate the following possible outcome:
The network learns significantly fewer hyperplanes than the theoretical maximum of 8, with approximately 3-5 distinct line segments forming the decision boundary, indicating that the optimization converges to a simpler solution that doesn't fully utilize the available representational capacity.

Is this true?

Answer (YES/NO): NO